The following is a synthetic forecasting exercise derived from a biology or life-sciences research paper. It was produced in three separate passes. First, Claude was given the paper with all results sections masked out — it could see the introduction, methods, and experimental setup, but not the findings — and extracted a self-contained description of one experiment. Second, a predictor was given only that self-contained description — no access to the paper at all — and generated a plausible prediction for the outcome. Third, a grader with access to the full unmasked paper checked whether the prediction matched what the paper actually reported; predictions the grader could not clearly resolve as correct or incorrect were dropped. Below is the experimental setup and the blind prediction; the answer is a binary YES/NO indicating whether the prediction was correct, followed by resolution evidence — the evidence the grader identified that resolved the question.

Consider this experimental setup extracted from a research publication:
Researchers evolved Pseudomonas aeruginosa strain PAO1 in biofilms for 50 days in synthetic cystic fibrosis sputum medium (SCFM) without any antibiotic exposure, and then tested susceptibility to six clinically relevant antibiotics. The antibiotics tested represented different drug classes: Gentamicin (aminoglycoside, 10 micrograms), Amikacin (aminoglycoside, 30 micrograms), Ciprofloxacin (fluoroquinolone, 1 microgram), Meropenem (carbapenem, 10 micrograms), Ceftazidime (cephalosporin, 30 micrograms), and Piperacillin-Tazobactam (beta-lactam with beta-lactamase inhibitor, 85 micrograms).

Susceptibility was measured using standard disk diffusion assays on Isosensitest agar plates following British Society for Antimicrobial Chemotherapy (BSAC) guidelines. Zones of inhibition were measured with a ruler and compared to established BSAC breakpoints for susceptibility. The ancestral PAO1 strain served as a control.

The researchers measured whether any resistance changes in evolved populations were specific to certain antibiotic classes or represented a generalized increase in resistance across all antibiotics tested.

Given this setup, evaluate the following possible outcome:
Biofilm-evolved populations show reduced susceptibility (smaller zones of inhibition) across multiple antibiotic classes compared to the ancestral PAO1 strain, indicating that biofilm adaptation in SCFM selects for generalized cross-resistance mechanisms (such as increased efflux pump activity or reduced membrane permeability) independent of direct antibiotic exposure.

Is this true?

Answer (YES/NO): NO